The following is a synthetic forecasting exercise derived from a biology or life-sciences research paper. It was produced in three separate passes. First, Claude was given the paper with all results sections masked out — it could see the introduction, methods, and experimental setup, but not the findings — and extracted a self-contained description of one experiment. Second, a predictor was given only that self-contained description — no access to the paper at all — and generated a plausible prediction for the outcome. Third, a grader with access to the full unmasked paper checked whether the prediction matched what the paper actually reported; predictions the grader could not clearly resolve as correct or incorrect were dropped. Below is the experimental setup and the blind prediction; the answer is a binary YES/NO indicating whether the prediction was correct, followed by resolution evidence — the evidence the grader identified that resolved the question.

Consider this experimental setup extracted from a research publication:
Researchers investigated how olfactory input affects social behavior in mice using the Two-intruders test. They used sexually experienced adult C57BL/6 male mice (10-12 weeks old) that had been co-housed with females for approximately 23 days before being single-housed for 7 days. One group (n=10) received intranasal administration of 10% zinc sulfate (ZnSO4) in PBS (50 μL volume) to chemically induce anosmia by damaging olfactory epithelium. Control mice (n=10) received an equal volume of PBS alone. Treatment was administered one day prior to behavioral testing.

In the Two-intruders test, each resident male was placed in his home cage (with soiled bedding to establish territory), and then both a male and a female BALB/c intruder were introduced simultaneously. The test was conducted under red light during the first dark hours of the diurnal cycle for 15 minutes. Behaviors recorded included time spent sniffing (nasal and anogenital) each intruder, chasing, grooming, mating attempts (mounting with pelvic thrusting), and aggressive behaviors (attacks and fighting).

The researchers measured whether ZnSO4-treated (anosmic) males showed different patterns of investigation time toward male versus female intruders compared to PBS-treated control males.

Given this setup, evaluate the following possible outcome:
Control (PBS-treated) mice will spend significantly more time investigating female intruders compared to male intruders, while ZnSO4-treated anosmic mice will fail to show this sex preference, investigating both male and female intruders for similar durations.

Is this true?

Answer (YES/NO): NO